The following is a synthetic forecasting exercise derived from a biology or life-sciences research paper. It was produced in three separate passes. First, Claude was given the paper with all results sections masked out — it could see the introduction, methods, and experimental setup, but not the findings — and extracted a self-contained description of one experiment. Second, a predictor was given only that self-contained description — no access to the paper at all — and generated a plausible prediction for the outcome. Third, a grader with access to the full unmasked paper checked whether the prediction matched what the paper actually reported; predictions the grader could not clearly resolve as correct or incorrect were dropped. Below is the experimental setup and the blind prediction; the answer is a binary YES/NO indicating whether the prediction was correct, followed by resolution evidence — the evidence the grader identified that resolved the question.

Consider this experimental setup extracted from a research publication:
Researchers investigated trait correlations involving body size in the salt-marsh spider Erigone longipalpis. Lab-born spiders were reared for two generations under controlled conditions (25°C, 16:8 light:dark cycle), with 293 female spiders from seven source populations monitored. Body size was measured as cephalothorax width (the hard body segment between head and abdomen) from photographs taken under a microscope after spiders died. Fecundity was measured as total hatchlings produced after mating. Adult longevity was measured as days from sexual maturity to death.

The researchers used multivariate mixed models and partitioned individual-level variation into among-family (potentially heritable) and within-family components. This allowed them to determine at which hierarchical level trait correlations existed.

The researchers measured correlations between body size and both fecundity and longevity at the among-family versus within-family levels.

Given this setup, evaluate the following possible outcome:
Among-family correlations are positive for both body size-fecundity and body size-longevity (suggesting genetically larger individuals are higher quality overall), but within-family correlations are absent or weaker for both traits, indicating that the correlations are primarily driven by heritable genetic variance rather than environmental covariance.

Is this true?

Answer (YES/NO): NO